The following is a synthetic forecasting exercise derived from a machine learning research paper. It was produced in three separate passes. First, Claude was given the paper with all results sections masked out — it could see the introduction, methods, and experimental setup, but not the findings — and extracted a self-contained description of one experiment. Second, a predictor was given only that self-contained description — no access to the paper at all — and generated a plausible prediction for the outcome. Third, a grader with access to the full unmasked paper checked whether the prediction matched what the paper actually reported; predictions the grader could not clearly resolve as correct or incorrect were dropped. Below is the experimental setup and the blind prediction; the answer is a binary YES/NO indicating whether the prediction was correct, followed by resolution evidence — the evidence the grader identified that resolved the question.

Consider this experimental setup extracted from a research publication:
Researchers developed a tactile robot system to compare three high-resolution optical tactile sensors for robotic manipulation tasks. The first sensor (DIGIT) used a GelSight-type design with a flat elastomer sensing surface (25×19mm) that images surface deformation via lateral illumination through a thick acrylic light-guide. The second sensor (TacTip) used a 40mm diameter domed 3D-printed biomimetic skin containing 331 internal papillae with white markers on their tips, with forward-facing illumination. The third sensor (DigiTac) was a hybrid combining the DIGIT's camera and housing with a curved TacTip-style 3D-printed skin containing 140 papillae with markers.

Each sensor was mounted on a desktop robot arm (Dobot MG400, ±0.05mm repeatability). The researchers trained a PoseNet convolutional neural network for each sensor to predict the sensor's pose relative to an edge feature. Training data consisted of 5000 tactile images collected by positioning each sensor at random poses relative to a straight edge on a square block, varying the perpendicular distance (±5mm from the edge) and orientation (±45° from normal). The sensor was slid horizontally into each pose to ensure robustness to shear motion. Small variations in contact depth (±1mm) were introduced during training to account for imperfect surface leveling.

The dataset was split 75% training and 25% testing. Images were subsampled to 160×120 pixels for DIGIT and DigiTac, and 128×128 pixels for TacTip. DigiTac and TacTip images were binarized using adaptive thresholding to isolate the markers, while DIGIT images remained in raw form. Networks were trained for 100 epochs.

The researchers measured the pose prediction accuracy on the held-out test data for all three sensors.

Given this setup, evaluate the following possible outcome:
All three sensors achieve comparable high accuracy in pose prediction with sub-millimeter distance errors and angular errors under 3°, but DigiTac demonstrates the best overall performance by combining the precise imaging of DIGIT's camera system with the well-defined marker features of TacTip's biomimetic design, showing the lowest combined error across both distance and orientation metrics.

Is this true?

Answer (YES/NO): NO